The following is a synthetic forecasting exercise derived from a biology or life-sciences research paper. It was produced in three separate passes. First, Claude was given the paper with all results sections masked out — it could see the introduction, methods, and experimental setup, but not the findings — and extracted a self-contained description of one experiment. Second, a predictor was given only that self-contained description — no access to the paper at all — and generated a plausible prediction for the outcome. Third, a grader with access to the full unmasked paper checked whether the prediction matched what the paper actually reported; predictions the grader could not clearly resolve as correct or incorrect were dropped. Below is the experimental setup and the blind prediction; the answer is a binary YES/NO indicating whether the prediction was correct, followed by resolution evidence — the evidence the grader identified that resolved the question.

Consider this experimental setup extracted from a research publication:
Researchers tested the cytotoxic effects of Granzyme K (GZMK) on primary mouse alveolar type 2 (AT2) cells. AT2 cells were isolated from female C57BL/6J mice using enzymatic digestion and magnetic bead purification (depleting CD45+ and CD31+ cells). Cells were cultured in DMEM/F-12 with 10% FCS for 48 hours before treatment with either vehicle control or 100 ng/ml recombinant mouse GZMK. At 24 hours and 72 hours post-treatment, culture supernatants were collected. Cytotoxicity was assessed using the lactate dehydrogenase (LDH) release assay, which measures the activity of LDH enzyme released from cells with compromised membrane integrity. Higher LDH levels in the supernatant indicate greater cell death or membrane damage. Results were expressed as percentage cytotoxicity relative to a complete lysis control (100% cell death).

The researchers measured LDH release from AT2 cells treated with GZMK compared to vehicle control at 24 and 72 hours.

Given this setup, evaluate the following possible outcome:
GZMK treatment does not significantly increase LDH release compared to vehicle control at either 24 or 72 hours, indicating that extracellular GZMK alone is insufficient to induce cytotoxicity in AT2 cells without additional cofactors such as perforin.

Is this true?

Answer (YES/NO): YES